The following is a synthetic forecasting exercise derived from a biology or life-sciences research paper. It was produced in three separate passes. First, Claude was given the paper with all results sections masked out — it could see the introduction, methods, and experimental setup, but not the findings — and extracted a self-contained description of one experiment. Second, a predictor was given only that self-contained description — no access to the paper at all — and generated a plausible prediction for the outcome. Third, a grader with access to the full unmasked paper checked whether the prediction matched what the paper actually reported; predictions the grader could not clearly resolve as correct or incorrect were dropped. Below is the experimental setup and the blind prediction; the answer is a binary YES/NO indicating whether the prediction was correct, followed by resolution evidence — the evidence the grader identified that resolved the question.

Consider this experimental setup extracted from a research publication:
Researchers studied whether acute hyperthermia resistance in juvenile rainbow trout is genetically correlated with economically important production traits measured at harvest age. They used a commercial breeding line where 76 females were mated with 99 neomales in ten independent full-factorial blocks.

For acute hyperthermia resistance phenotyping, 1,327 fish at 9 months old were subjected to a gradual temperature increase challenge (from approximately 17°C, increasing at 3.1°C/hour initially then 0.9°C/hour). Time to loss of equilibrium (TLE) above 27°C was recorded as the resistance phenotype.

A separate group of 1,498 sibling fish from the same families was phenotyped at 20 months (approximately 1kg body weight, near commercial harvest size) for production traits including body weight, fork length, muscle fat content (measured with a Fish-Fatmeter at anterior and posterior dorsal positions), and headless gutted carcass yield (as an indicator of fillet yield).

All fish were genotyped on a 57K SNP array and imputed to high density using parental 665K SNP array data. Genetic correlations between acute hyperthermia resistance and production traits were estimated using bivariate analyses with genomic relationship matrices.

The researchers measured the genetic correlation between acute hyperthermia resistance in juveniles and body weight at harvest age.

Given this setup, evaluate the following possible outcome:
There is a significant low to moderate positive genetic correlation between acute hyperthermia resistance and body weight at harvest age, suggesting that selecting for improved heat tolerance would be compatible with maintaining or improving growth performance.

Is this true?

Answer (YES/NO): NO